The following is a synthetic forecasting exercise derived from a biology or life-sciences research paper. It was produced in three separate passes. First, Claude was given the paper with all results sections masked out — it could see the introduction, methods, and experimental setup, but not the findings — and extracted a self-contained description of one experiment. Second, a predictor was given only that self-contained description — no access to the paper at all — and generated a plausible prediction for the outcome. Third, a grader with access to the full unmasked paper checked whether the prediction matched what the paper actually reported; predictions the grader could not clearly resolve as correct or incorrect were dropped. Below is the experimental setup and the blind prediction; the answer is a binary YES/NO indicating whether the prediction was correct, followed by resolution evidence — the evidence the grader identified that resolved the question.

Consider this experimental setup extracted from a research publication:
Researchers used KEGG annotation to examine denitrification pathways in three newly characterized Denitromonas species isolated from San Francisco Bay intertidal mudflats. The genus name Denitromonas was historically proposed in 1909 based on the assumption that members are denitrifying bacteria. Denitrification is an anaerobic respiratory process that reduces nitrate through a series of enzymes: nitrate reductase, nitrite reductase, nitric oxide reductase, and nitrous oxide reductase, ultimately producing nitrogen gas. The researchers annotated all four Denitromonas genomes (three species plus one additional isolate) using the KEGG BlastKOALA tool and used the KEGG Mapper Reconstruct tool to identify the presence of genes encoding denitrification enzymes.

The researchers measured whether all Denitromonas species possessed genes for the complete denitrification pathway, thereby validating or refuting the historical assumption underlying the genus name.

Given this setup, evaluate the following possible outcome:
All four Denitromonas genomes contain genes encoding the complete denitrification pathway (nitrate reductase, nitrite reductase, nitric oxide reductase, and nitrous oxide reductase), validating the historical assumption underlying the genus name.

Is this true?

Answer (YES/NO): YES